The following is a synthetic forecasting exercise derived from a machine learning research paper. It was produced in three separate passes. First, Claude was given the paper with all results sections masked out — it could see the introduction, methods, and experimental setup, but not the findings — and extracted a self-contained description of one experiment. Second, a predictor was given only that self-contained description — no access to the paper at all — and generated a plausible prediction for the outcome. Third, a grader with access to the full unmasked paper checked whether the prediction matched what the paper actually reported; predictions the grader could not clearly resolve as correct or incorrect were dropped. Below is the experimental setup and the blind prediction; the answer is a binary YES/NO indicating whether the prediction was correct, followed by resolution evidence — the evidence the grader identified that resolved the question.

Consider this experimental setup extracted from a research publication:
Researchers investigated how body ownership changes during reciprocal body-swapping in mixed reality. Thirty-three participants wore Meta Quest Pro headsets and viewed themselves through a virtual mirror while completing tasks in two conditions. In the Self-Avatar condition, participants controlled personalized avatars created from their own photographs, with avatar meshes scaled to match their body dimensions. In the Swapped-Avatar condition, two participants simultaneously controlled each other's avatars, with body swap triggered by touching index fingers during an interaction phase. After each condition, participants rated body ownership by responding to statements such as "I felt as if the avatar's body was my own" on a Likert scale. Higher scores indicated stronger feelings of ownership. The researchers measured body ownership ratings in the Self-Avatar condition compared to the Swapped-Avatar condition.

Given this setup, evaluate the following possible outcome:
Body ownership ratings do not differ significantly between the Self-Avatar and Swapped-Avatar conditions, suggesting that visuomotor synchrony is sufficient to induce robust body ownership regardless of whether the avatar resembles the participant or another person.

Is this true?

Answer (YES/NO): NO